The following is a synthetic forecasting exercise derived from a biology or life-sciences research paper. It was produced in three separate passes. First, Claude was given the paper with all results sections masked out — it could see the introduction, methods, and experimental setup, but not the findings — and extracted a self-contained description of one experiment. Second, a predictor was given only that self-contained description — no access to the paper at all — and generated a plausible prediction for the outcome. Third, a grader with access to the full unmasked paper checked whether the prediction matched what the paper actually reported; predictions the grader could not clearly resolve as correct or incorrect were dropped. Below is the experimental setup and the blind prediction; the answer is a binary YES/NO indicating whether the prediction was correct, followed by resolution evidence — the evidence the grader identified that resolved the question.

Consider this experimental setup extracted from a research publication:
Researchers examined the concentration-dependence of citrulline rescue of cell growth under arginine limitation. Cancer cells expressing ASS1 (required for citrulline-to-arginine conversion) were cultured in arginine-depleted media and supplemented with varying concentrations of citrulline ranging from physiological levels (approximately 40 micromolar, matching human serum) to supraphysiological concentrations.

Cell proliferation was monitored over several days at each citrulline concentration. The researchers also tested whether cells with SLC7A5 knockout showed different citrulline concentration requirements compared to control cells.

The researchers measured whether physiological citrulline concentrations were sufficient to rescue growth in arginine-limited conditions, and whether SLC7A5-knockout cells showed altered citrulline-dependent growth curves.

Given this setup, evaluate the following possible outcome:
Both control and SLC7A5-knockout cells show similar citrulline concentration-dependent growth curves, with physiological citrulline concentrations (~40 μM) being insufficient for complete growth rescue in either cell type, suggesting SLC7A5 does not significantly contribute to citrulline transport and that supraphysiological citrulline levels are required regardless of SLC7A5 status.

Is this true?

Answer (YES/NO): NO